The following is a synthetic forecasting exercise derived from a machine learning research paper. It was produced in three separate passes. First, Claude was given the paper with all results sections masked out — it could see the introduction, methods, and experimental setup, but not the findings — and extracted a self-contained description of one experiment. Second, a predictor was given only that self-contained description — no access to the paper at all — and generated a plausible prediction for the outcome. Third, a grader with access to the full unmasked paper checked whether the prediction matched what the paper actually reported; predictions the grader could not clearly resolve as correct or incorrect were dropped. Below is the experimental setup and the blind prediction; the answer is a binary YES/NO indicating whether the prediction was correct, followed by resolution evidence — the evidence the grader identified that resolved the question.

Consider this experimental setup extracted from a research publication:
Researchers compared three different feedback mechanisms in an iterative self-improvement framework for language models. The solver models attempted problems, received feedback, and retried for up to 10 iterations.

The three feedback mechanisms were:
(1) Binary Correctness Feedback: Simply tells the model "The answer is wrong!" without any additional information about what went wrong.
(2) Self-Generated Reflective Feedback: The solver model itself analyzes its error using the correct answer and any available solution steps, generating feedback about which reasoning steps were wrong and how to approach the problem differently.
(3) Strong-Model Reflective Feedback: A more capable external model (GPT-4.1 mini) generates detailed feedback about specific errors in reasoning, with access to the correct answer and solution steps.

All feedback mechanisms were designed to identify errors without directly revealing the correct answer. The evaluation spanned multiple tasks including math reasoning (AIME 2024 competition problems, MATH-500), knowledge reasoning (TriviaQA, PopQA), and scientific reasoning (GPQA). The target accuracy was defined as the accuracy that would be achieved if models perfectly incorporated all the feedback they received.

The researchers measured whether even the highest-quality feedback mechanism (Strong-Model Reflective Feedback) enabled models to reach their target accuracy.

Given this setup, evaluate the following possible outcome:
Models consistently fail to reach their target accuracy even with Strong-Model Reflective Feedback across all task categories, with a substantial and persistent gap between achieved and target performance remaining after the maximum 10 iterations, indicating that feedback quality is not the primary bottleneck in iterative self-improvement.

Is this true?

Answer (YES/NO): YES